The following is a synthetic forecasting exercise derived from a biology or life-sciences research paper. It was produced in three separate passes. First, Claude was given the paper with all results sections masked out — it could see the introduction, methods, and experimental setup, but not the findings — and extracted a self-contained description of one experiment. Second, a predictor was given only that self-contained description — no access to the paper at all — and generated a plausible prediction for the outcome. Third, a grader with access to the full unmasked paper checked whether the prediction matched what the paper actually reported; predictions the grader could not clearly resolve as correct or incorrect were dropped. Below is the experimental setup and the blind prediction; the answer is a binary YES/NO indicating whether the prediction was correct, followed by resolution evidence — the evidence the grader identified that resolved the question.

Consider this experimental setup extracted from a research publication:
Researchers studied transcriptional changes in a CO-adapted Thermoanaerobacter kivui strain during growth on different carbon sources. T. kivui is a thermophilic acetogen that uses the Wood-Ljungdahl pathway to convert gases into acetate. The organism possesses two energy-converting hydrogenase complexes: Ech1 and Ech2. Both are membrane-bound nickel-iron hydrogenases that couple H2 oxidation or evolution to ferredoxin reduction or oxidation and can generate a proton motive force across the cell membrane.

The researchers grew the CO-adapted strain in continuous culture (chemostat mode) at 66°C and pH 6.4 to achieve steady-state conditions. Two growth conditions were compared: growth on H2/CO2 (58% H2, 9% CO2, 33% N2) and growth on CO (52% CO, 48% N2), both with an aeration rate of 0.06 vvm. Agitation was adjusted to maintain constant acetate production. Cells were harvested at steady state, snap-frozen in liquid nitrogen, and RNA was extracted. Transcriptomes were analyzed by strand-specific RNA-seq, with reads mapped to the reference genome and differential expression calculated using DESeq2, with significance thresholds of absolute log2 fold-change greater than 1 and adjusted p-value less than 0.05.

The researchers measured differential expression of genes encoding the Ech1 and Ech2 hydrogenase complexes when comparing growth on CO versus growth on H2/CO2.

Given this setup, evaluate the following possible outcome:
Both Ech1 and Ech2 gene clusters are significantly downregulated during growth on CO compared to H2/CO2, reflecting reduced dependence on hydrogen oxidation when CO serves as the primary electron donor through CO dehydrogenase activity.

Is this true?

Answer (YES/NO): NO